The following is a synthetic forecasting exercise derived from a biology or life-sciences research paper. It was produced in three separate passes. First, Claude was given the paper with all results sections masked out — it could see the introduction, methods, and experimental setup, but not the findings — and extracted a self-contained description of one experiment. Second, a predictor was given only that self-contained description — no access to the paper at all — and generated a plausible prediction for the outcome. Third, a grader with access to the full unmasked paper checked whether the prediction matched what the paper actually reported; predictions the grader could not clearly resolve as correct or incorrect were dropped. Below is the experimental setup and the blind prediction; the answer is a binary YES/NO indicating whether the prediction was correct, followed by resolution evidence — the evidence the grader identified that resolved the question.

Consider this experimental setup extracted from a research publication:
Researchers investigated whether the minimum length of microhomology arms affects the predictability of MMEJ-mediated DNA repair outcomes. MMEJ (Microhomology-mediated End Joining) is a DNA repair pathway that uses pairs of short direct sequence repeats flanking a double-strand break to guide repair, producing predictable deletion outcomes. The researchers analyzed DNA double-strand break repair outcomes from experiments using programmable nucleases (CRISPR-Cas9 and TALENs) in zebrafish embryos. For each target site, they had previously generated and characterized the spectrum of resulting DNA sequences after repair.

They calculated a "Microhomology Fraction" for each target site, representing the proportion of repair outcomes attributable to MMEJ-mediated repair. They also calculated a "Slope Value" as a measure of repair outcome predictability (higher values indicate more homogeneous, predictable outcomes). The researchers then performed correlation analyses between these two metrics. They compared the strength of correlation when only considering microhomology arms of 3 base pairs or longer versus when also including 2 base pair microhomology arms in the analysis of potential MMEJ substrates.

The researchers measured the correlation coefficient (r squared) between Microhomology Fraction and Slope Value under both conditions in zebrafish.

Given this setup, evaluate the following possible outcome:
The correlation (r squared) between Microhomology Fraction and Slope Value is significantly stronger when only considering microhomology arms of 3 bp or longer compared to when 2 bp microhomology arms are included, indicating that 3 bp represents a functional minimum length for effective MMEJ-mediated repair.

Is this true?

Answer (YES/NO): NO